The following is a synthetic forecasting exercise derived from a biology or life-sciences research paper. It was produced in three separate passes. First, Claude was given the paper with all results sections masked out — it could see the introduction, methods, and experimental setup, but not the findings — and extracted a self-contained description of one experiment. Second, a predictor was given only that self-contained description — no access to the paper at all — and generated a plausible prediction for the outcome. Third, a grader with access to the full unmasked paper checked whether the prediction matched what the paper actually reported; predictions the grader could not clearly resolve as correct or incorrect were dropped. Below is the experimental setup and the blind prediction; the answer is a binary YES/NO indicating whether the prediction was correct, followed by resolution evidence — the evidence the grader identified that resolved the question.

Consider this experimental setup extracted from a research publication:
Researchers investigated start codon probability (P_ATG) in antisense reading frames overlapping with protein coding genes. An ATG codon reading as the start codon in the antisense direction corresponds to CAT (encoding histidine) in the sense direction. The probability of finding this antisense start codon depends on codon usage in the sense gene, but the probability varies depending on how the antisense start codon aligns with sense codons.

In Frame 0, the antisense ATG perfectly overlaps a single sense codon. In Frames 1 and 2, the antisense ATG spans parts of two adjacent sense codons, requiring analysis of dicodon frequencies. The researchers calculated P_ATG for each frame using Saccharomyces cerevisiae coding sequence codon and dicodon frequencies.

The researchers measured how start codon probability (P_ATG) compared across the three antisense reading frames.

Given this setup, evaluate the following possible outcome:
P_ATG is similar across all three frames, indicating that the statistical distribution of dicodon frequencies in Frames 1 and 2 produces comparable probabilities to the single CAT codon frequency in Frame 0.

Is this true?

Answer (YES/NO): YES